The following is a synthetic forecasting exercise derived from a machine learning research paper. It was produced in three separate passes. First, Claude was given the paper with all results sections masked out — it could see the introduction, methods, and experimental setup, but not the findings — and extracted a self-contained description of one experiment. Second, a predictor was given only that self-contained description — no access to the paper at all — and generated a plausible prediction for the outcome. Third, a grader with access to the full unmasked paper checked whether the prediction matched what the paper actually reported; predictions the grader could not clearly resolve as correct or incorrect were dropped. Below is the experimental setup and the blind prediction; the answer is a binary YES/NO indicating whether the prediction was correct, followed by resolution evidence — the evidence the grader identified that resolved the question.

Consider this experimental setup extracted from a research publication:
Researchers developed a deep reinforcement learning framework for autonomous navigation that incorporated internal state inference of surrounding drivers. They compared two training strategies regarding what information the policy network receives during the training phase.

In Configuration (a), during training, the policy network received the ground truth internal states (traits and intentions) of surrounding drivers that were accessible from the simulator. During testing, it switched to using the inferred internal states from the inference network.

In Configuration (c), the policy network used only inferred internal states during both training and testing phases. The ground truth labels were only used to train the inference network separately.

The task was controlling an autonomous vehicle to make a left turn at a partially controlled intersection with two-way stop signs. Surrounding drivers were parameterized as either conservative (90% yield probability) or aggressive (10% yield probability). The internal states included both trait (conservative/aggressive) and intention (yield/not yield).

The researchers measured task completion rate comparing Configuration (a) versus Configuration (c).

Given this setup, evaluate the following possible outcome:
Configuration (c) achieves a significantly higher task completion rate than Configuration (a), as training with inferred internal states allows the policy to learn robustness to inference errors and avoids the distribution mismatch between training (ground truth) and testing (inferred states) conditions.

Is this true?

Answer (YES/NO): NO